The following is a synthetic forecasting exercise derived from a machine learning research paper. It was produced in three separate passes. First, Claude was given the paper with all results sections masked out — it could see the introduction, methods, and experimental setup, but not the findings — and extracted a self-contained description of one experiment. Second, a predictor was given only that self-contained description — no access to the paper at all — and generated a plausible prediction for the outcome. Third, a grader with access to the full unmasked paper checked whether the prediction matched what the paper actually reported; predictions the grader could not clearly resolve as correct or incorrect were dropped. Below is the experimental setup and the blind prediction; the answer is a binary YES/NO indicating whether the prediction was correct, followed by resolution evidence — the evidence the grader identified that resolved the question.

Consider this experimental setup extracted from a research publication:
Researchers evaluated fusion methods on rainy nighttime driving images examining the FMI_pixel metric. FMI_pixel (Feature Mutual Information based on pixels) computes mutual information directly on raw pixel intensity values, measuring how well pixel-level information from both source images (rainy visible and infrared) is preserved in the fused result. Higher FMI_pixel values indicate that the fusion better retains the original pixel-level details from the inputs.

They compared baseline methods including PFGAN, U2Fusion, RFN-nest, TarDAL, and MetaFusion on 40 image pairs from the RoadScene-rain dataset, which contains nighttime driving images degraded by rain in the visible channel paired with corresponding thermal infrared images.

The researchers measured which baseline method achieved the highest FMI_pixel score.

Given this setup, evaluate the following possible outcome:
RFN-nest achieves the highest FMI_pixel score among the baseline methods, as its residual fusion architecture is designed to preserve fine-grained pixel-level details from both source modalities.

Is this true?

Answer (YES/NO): YES